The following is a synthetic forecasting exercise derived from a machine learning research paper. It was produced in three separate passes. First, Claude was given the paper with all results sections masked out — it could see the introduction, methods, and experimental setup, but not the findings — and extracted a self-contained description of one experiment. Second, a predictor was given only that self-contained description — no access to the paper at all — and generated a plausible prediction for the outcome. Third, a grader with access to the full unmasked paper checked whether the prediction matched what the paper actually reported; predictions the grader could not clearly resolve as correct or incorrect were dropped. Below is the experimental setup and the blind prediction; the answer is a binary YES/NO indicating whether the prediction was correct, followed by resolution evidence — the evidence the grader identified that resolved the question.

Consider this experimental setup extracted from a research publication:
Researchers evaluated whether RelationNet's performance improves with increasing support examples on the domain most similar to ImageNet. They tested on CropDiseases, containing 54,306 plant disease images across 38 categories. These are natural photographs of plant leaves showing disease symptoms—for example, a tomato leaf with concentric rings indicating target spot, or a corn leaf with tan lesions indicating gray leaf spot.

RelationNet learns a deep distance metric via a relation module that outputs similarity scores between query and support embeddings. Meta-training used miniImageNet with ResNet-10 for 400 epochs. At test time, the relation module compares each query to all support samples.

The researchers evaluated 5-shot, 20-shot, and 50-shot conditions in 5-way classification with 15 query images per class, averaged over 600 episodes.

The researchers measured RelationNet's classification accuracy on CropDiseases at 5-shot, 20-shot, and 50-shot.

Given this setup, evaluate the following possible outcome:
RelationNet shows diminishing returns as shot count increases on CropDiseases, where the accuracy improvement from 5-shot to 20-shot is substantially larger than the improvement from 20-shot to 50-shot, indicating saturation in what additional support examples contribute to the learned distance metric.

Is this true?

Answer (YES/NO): YES